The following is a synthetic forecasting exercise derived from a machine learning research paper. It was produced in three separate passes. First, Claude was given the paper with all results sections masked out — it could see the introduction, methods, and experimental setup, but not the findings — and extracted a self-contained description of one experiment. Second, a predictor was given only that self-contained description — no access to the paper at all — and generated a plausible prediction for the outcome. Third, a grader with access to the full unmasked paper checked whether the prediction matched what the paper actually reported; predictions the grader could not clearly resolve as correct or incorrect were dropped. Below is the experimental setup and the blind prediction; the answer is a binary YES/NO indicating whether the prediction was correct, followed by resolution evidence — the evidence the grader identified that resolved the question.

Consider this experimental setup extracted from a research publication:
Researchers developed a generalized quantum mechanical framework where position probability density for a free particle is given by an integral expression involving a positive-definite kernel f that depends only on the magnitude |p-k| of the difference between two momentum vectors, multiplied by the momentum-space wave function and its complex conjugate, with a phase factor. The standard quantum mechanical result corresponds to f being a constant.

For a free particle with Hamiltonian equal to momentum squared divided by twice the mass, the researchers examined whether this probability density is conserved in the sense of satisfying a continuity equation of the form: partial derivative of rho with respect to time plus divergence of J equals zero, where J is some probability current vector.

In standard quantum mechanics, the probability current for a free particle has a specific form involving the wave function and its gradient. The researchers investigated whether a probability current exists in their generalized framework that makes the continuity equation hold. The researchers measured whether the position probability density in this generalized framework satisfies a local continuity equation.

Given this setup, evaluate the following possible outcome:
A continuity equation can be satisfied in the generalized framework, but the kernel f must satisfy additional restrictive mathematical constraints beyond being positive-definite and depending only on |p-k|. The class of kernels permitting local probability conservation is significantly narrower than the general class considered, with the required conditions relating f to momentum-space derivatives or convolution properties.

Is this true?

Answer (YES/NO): NO